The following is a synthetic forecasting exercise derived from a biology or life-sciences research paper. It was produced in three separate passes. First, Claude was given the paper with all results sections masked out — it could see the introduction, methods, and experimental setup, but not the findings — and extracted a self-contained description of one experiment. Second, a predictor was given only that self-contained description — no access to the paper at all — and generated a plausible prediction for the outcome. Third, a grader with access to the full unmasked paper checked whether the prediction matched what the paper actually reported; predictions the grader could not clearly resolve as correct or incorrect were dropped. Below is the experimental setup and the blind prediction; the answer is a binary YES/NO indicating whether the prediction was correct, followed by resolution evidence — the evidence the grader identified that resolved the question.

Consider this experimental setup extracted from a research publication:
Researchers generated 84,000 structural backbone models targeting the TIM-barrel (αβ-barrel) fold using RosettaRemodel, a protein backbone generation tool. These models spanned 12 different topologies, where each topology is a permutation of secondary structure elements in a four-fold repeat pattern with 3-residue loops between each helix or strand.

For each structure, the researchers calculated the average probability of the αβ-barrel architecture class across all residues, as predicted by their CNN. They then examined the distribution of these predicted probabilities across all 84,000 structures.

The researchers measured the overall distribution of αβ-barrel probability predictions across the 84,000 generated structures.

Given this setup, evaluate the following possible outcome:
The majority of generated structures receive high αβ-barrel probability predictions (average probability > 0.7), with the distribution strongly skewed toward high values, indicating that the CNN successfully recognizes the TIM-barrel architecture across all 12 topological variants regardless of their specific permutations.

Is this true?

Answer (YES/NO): NO